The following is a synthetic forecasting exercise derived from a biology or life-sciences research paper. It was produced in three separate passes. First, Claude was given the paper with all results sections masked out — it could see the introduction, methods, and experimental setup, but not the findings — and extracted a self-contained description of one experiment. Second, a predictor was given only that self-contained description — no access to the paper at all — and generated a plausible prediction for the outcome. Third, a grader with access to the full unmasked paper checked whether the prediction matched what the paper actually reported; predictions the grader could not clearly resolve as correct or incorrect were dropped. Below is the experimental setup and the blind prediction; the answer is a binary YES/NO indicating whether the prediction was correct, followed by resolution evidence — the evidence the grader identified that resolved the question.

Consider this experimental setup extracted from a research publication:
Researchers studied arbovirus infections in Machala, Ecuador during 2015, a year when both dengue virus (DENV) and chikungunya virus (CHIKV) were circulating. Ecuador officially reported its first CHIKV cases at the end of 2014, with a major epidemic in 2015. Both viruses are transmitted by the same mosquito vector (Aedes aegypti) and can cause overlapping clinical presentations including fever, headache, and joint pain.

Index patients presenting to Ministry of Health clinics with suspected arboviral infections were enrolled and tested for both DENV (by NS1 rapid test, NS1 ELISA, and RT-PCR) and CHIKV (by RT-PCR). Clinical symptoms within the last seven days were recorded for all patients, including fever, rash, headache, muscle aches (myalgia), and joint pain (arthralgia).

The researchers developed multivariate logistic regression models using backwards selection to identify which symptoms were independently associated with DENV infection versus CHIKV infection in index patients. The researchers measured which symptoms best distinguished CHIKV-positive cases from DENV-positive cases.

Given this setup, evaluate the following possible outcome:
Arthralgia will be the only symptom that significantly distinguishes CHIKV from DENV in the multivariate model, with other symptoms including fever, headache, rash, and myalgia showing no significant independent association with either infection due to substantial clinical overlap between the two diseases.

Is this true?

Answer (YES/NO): NO